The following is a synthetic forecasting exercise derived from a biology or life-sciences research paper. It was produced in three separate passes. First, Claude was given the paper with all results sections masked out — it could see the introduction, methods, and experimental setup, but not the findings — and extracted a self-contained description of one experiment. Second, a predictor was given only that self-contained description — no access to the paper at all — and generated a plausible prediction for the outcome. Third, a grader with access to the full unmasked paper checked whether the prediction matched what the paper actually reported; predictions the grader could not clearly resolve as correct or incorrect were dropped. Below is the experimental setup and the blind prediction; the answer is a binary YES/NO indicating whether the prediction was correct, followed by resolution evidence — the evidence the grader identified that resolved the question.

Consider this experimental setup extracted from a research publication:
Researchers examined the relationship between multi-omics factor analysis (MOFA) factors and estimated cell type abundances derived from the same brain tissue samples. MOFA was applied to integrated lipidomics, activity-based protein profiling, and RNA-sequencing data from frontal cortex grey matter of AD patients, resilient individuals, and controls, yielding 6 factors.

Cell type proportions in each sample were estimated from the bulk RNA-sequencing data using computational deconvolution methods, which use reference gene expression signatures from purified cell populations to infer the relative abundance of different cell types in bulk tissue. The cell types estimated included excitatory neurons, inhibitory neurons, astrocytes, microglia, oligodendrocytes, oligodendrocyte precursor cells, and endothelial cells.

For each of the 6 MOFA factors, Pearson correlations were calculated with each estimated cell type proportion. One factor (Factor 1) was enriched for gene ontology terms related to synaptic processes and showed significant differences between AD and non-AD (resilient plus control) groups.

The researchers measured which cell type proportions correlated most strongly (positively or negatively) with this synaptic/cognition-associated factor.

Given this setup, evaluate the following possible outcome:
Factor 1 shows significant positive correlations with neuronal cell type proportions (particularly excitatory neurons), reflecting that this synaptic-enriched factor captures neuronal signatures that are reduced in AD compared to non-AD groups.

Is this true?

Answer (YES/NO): NO